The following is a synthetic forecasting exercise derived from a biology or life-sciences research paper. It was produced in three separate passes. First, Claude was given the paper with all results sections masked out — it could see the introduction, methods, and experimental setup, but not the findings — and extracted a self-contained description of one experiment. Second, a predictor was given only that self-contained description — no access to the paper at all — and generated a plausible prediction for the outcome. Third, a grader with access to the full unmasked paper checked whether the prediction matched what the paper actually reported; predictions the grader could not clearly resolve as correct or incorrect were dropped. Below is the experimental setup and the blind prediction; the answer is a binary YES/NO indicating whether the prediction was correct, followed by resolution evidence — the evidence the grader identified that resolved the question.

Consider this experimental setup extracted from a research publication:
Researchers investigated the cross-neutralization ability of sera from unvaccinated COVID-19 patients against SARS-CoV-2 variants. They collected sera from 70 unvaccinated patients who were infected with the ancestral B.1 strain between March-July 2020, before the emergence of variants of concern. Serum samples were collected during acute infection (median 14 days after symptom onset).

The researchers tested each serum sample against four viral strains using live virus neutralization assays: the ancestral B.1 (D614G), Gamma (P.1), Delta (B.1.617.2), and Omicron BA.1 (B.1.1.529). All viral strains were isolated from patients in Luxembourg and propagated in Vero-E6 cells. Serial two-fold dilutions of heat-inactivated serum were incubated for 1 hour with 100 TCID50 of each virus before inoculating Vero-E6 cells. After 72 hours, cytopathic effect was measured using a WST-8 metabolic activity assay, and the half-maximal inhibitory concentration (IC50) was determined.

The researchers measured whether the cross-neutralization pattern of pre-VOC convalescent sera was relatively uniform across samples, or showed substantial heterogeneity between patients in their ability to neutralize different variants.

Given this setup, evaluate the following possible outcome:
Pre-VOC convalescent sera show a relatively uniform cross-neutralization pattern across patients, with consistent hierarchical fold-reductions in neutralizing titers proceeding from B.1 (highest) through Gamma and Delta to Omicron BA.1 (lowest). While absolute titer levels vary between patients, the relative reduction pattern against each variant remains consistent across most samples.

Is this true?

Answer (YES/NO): NO